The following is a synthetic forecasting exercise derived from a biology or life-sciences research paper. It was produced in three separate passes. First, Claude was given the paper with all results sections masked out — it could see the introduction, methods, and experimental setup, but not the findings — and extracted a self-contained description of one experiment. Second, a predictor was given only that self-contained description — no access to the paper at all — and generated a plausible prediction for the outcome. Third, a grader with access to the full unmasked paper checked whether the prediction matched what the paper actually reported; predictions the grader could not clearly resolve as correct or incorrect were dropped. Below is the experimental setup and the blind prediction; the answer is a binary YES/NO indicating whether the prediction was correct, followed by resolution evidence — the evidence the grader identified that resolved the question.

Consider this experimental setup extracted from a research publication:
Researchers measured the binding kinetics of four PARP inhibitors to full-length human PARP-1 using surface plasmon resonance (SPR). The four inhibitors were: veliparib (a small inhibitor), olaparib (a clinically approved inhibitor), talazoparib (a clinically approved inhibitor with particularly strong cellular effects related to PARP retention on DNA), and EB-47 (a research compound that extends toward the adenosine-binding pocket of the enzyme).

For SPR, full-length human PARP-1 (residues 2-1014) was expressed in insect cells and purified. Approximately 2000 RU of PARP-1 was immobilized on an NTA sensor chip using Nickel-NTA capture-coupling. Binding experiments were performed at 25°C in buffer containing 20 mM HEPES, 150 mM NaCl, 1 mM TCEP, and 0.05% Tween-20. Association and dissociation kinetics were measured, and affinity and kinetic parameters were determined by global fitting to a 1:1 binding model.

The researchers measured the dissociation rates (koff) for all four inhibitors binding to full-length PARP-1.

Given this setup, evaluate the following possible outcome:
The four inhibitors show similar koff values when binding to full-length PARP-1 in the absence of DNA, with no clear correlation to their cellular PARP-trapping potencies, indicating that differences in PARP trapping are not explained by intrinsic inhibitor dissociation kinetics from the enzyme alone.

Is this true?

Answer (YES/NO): NO